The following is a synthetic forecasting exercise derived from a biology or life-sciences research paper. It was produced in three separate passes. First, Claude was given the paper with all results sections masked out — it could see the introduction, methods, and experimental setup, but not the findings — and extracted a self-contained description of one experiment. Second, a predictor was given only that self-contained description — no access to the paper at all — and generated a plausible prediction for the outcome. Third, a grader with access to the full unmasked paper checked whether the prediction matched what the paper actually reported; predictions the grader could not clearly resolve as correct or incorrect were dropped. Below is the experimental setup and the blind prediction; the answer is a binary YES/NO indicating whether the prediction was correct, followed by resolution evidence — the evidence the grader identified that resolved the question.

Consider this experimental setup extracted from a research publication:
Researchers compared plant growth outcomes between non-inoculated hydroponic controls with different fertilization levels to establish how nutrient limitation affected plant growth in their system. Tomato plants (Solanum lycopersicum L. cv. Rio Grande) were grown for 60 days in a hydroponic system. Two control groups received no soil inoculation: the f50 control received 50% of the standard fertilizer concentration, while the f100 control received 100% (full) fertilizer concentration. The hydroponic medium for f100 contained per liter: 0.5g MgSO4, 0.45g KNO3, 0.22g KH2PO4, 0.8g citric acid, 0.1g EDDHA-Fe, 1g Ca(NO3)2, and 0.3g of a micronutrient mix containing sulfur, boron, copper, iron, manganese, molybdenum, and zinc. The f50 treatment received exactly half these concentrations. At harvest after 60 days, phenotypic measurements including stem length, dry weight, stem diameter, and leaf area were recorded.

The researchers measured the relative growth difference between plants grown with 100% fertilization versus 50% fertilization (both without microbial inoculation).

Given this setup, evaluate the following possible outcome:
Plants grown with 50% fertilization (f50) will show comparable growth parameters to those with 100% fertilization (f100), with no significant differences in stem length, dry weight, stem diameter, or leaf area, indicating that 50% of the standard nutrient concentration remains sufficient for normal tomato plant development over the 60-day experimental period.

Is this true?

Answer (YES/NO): NO